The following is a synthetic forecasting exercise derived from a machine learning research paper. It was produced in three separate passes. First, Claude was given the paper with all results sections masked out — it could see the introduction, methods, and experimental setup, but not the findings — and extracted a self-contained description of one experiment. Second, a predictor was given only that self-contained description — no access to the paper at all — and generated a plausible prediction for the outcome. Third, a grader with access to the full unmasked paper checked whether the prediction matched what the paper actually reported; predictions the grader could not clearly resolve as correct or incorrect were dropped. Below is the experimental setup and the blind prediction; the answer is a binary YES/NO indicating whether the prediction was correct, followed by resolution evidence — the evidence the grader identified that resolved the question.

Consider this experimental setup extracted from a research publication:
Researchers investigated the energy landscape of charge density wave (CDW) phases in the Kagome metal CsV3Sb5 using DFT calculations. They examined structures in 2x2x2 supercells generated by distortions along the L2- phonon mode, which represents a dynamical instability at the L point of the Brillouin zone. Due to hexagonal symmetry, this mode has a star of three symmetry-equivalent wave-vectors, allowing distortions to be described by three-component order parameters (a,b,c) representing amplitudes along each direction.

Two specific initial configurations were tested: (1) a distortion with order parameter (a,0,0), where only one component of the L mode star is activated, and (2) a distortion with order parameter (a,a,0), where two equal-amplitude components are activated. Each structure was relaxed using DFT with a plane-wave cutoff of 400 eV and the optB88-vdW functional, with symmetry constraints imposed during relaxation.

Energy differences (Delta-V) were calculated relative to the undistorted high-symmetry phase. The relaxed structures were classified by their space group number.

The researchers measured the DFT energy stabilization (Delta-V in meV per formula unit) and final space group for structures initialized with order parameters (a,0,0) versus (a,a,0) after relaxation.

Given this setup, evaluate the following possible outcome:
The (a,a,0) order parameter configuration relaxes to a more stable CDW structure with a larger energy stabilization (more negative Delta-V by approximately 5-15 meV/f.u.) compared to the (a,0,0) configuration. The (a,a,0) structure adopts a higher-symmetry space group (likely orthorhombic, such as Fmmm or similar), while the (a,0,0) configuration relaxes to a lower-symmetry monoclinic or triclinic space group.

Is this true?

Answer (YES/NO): NO